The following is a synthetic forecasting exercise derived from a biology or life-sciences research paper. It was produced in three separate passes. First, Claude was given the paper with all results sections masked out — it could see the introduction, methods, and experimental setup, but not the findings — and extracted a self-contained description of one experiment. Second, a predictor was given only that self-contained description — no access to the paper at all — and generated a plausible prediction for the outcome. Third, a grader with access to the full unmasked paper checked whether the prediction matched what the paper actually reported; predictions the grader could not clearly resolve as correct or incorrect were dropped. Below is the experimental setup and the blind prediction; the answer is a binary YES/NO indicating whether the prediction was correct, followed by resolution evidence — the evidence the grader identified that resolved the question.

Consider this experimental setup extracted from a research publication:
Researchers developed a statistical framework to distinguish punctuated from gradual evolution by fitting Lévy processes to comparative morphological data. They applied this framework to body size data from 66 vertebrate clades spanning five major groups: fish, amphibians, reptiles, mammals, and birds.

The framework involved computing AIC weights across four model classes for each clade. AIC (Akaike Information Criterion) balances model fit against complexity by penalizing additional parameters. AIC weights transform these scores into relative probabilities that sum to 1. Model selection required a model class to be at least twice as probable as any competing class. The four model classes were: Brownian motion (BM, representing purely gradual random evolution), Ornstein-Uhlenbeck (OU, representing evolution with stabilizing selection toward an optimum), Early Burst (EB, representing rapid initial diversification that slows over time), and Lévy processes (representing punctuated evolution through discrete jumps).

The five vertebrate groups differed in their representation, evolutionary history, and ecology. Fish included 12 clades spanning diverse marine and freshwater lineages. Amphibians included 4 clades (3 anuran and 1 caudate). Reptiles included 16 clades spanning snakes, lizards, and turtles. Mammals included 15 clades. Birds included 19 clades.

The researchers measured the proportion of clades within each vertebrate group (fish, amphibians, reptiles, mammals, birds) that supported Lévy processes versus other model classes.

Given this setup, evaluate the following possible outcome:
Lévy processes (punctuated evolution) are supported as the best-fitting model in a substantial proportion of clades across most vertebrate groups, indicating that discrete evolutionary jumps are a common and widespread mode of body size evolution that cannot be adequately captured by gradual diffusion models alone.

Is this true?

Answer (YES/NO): YES